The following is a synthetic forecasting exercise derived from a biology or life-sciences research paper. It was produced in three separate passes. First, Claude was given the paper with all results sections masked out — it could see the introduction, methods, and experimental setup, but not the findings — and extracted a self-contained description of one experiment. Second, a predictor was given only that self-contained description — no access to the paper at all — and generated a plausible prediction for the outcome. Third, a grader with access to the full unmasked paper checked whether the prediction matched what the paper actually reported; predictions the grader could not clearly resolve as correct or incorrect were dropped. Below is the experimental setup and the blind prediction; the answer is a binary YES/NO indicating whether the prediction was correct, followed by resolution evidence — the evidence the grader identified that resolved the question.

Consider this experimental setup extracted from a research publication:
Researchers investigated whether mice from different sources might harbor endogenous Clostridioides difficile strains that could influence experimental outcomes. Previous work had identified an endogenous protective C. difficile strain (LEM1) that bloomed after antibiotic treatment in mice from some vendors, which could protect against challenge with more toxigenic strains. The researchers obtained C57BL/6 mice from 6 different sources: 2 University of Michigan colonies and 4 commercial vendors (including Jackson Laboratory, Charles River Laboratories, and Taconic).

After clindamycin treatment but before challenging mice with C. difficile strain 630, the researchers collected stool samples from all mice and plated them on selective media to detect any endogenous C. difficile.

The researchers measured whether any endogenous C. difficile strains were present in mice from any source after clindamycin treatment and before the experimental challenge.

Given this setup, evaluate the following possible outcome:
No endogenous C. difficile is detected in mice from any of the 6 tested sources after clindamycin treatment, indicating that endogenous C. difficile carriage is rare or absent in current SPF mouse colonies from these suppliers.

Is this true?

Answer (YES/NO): YES